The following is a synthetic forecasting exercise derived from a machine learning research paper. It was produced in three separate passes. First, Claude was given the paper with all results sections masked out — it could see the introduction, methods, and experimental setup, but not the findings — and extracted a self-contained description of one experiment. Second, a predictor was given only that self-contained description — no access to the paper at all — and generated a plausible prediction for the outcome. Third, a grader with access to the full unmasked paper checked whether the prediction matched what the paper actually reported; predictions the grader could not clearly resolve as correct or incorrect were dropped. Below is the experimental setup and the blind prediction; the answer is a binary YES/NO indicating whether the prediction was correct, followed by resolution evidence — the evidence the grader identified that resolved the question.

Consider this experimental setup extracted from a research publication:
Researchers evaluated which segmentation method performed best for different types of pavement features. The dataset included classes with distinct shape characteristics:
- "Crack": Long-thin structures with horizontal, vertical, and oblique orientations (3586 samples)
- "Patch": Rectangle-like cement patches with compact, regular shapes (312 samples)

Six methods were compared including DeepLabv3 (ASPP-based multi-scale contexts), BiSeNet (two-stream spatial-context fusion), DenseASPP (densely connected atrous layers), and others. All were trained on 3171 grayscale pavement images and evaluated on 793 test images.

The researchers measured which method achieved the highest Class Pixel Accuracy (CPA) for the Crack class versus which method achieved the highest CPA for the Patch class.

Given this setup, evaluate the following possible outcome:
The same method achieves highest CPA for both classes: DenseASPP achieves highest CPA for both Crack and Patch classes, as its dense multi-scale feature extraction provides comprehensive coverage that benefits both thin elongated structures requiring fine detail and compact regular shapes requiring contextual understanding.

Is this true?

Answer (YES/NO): NO